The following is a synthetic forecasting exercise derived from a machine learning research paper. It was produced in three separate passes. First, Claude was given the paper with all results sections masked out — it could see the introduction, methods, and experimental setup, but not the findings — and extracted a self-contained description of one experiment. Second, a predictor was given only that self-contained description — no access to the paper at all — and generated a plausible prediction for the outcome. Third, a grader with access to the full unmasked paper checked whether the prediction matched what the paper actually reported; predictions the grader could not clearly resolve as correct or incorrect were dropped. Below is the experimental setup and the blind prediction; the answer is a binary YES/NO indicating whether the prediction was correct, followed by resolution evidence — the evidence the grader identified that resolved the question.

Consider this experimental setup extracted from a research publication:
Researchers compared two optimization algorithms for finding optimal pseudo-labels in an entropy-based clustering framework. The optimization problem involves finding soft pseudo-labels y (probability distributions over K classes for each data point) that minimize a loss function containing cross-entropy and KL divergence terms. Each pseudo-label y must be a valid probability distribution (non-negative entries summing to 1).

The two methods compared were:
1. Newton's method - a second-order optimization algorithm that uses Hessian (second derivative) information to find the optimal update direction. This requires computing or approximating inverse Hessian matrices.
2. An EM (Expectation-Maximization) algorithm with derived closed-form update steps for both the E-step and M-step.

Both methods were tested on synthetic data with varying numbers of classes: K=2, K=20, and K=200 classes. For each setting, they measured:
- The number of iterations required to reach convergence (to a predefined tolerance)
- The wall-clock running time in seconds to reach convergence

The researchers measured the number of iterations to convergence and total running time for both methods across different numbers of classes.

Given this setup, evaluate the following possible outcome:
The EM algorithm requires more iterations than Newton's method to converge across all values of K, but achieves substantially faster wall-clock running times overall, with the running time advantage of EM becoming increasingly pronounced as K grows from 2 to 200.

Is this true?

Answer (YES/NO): NO